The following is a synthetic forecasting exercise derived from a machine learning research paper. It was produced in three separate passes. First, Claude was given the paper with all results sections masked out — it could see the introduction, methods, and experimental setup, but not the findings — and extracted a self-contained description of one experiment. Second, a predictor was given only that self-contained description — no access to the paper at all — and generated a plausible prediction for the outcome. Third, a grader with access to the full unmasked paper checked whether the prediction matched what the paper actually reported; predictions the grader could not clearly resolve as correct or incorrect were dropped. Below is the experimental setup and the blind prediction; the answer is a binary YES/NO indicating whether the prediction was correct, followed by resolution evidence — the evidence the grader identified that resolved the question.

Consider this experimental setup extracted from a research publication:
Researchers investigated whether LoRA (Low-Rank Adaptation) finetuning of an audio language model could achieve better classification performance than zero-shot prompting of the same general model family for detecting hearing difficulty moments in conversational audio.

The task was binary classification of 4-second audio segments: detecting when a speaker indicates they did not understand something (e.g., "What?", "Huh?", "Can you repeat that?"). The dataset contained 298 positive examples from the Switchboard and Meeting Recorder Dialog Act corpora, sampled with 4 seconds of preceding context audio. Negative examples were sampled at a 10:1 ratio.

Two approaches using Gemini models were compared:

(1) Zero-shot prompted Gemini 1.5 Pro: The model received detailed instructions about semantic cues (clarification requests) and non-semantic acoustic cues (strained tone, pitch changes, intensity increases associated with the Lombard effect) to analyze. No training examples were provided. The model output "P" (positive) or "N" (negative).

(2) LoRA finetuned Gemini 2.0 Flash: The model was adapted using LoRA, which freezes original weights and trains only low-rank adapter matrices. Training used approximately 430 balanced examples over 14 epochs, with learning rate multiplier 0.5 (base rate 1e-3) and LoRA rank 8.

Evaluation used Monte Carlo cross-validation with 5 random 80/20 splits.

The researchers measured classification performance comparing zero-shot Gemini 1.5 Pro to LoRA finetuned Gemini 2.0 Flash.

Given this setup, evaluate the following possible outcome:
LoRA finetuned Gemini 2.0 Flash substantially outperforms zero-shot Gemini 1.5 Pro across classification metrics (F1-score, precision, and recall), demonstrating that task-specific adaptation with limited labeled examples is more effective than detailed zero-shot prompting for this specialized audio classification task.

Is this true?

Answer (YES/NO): NO